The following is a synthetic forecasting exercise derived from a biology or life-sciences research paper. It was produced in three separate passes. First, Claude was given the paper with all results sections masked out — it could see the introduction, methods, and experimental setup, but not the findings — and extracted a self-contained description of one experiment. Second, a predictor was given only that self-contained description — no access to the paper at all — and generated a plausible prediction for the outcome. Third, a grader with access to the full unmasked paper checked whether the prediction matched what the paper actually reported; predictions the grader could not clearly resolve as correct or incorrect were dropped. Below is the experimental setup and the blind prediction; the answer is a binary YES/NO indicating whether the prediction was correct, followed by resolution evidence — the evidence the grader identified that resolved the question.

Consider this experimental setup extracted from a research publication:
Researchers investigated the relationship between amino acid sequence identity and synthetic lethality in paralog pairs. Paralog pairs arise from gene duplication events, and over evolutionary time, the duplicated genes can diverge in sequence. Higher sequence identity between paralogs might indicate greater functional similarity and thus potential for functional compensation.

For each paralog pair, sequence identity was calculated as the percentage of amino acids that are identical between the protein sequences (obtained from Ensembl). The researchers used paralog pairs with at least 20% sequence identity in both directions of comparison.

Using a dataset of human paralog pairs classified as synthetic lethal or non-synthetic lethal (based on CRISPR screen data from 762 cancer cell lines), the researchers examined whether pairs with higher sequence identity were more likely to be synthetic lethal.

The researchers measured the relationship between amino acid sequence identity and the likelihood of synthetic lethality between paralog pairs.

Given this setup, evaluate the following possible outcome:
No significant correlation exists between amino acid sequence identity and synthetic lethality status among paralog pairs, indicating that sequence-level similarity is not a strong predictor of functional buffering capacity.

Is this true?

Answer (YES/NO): NO